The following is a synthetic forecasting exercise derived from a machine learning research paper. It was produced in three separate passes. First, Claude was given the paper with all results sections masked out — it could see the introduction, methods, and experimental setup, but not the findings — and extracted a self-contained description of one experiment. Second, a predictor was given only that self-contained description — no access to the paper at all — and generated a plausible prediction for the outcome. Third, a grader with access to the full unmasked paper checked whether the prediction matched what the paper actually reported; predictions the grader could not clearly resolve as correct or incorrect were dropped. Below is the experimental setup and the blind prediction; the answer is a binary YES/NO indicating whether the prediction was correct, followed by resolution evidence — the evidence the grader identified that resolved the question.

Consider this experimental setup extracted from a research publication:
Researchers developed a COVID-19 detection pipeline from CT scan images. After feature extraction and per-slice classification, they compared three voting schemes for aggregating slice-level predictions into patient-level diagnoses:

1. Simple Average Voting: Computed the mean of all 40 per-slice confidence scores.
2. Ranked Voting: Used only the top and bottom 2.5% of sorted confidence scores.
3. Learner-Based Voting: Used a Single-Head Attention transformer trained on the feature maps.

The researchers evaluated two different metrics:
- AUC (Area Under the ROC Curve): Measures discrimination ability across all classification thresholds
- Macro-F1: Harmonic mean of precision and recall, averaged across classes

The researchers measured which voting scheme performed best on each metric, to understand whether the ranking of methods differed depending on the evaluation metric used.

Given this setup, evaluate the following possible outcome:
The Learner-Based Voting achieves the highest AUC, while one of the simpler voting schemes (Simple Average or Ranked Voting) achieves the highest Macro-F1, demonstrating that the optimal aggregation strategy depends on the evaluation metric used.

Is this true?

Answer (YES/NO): NO